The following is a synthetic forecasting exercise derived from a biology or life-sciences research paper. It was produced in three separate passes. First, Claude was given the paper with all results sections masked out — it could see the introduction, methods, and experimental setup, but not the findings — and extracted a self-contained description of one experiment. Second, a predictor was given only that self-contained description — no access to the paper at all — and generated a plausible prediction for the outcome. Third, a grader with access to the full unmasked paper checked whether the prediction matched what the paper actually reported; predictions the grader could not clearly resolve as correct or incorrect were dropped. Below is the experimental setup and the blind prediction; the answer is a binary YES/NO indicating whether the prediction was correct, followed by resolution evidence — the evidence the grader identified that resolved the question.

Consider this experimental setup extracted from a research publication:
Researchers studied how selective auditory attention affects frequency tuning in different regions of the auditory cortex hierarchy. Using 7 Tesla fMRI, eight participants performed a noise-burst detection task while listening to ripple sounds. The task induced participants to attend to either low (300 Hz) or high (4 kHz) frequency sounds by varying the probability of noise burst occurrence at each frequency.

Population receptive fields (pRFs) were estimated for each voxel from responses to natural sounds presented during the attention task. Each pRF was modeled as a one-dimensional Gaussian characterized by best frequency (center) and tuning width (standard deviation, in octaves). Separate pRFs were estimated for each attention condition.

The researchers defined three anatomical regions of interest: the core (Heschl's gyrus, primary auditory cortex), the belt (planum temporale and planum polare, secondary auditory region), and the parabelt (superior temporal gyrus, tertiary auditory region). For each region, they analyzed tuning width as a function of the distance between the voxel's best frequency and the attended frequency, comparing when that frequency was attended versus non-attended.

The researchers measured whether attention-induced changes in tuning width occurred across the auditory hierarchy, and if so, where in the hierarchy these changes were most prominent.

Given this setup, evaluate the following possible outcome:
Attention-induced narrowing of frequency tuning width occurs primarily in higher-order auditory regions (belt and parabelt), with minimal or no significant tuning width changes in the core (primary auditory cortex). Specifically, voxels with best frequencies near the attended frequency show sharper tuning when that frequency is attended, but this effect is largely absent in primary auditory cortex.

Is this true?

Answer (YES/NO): NO